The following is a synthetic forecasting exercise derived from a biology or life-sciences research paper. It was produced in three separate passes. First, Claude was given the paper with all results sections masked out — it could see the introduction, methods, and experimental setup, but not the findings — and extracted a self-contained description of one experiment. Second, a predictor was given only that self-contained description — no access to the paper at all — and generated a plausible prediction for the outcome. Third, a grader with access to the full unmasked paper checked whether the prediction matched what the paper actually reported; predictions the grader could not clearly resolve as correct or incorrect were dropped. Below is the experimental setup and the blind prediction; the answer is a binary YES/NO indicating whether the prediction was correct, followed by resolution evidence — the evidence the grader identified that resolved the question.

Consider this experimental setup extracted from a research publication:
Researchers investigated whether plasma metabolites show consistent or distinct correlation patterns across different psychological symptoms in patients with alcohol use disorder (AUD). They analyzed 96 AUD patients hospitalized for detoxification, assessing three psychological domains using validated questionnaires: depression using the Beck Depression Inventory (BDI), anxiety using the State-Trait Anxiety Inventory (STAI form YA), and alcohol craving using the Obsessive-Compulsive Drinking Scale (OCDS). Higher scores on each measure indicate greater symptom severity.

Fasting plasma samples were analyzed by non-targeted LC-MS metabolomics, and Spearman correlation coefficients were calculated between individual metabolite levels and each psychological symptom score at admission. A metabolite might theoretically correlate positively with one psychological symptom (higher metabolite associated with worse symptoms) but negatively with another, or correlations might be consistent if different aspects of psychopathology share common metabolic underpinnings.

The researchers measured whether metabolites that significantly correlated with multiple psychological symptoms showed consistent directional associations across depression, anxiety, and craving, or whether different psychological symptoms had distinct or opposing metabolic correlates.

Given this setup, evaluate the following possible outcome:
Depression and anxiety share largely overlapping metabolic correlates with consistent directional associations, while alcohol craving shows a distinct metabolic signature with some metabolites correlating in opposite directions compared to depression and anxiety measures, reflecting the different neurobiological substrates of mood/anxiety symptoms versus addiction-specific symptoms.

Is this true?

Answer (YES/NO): NO